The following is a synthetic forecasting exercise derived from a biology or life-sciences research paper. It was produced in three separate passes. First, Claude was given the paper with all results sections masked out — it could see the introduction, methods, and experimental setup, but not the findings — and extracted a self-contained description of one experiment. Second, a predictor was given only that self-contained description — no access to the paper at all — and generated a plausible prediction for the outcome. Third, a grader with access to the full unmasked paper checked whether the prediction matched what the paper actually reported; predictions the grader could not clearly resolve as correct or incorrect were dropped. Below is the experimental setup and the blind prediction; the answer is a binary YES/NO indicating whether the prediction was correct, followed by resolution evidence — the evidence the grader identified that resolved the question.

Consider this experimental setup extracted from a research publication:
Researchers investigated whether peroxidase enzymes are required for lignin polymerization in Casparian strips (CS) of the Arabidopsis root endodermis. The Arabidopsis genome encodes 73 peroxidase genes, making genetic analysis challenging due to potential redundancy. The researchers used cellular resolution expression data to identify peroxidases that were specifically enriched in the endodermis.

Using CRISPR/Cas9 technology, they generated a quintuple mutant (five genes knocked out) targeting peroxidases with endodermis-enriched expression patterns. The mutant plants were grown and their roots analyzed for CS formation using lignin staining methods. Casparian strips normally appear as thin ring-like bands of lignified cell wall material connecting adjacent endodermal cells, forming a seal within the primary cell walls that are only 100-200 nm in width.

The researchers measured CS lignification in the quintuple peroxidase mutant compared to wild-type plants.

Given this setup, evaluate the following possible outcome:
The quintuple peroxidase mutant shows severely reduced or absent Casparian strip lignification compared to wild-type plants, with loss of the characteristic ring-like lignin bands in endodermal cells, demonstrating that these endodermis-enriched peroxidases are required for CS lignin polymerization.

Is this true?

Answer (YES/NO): YES